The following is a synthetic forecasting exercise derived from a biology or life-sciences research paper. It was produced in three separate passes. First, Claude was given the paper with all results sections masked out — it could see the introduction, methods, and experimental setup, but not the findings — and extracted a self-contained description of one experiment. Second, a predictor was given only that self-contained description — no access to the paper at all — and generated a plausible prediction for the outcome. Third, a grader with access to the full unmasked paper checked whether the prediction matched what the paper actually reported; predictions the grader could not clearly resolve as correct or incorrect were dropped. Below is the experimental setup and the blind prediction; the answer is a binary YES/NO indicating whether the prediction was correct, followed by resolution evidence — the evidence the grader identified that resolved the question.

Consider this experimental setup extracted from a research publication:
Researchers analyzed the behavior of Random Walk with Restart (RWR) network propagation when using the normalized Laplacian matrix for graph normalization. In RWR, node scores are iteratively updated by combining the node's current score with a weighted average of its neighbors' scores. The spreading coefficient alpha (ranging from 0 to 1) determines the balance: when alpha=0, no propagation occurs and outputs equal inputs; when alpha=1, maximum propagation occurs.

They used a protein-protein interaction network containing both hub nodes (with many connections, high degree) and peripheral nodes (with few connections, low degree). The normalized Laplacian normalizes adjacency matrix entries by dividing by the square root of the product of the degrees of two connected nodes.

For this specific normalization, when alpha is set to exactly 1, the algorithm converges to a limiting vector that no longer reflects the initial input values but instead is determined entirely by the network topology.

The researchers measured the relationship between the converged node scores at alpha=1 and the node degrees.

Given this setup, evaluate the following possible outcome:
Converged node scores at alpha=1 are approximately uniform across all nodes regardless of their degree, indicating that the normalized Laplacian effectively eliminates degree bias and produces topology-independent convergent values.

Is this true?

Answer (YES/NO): NO